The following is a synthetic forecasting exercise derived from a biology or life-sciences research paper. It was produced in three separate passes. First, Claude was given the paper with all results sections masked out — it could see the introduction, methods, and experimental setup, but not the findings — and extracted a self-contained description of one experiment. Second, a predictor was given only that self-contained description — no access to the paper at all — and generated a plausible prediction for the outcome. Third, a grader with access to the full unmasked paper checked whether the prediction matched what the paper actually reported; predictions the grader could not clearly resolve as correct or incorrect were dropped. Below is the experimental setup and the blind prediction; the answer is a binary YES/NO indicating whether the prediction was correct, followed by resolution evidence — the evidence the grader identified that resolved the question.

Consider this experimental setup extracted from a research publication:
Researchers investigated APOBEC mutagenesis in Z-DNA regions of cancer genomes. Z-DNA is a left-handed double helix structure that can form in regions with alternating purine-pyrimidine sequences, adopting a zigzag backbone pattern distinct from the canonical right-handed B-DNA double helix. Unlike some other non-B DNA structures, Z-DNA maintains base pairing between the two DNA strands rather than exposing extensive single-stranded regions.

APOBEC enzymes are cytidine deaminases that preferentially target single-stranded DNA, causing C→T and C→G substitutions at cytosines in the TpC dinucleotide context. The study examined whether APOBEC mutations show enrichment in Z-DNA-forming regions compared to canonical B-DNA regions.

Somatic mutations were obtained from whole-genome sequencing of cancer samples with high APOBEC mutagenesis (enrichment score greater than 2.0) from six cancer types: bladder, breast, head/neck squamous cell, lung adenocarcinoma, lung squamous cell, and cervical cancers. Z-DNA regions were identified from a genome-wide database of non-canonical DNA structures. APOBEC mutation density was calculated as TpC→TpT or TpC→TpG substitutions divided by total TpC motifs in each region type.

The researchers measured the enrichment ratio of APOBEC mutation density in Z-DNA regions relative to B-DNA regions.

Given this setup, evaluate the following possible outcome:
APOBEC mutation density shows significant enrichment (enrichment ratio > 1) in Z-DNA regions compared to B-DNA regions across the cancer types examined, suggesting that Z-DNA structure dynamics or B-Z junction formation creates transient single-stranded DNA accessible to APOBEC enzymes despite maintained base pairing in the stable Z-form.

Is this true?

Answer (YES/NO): NO